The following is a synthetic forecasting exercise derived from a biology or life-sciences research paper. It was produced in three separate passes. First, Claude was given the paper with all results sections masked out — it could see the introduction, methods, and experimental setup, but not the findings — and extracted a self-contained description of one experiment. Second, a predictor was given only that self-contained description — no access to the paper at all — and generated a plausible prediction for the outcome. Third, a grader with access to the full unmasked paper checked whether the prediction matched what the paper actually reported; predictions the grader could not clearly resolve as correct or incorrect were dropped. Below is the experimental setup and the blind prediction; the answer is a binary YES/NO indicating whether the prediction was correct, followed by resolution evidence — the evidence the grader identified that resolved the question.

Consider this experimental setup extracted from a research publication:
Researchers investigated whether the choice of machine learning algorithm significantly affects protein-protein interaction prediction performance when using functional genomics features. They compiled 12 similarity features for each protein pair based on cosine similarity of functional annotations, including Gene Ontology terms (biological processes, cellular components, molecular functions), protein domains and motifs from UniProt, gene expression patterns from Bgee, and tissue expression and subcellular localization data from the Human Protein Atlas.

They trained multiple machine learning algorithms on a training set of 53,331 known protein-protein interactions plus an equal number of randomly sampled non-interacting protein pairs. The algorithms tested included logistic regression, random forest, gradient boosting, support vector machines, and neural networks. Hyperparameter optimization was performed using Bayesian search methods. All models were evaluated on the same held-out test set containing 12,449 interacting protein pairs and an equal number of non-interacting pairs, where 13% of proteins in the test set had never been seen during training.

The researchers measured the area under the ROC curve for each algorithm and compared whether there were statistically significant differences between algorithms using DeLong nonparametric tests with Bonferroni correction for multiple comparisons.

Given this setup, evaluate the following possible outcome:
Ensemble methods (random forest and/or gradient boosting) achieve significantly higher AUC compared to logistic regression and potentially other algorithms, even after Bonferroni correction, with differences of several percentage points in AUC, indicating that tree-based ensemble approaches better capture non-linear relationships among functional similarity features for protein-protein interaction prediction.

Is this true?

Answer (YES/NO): NO